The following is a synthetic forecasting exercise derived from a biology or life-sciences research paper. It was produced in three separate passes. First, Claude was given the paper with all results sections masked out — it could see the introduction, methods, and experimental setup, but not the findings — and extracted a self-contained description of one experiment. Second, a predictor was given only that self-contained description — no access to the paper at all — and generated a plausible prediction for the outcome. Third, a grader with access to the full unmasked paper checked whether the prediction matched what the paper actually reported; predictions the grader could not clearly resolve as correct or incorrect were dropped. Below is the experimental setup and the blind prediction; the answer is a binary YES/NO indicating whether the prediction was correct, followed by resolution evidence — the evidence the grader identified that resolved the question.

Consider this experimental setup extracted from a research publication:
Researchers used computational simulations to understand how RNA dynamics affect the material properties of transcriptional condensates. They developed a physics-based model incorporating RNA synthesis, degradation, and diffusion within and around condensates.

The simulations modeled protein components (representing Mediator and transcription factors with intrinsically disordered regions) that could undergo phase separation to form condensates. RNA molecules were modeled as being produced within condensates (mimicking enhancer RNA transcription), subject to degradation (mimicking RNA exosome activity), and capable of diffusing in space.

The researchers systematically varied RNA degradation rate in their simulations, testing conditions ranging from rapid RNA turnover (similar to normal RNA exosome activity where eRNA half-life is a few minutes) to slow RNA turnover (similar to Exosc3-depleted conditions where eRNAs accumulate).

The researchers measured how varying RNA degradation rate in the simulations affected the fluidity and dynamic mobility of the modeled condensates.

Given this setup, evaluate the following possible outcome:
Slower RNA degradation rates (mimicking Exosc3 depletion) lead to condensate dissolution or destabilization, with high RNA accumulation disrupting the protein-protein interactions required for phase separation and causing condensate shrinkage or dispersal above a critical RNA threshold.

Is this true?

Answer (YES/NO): YES